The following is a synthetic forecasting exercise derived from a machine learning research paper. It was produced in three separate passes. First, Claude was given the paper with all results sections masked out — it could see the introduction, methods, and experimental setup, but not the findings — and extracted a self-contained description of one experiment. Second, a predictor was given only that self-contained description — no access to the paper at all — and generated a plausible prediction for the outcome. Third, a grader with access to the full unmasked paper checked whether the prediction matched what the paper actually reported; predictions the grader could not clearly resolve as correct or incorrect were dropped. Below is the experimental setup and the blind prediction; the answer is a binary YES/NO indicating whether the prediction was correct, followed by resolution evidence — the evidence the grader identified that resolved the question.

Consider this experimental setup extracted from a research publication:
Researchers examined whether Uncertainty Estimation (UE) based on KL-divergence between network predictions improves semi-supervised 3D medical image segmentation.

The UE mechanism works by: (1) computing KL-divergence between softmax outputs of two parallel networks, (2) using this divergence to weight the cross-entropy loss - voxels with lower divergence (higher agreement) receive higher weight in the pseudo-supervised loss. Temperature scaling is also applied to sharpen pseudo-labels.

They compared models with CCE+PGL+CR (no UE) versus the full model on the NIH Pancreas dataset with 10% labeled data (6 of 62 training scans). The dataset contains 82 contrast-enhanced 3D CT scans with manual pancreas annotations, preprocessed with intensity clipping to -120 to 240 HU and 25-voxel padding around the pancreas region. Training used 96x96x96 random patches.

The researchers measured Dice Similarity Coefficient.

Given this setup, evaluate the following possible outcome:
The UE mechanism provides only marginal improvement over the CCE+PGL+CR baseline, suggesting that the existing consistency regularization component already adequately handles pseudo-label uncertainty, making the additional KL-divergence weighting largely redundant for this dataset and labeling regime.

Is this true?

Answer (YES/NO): NO